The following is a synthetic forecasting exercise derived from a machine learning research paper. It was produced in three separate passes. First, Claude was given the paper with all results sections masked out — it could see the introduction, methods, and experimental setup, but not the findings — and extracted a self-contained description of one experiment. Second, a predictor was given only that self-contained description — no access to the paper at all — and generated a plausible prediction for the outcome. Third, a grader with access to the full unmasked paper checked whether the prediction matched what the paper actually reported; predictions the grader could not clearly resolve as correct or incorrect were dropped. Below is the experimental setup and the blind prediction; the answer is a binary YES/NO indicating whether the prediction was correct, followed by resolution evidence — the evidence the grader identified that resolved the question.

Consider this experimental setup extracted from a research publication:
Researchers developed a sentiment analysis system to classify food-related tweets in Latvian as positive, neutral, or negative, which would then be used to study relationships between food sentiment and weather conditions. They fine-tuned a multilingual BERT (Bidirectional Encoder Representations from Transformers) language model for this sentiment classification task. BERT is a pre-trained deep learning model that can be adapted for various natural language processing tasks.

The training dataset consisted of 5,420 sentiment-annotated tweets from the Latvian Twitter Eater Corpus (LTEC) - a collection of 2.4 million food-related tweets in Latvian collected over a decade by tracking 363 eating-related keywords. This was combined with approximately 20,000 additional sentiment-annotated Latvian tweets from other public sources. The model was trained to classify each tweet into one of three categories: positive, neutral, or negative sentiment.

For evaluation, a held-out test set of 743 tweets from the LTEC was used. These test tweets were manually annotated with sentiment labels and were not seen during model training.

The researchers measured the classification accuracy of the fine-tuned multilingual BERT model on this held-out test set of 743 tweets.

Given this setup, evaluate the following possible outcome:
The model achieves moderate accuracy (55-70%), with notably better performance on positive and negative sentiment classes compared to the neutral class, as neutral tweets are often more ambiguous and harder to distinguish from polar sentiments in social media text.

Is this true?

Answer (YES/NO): NO